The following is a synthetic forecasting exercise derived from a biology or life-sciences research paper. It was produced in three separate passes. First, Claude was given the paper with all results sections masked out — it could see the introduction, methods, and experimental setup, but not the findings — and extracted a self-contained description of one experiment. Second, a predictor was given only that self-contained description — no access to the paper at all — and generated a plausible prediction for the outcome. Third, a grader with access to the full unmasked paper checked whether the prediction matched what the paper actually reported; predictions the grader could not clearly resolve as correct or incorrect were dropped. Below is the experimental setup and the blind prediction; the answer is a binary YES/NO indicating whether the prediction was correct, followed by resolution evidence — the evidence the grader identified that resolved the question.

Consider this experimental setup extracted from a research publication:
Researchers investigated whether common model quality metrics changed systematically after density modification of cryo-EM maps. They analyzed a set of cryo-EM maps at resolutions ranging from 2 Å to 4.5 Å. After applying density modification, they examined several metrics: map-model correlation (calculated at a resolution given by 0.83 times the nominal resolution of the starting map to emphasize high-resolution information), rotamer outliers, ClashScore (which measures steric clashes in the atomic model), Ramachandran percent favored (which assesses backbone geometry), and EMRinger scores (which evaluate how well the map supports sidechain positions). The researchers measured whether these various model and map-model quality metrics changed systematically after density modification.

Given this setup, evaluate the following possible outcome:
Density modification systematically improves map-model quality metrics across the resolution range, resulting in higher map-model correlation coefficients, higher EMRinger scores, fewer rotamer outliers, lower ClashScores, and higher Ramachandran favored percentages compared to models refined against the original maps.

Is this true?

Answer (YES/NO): NO